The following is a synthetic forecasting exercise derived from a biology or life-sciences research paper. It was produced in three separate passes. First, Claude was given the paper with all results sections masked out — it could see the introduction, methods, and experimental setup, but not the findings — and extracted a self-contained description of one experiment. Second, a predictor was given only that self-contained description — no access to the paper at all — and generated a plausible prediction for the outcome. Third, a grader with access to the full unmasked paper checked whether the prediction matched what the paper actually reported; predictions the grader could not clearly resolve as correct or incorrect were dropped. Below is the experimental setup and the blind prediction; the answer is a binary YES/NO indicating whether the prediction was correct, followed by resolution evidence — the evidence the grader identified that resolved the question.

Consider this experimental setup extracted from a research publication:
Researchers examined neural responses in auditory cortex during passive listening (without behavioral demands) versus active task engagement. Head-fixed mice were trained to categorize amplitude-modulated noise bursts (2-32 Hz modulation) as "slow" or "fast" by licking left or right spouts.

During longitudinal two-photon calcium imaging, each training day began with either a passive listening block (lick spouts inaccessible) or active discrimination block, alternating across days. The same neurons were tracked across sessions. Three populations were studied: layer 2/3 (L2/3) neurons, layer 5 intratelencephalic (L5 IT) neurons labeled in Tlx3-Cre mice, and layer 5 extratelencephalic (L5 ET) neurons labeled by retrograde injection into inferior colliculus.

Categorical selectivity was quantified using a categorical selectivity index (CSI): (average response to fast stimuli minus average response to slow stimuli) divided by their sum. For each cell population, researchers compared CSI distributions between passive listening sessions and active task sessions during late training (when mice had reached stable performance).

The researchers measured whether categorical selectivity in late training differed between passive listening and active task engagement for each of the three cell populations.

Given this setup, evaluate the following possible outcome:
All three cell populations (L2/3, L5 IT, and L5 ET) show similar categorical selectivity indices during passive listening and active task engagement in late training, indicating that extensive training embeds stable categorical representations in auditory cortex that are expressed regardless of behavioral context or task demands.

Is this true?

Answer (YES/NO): NO